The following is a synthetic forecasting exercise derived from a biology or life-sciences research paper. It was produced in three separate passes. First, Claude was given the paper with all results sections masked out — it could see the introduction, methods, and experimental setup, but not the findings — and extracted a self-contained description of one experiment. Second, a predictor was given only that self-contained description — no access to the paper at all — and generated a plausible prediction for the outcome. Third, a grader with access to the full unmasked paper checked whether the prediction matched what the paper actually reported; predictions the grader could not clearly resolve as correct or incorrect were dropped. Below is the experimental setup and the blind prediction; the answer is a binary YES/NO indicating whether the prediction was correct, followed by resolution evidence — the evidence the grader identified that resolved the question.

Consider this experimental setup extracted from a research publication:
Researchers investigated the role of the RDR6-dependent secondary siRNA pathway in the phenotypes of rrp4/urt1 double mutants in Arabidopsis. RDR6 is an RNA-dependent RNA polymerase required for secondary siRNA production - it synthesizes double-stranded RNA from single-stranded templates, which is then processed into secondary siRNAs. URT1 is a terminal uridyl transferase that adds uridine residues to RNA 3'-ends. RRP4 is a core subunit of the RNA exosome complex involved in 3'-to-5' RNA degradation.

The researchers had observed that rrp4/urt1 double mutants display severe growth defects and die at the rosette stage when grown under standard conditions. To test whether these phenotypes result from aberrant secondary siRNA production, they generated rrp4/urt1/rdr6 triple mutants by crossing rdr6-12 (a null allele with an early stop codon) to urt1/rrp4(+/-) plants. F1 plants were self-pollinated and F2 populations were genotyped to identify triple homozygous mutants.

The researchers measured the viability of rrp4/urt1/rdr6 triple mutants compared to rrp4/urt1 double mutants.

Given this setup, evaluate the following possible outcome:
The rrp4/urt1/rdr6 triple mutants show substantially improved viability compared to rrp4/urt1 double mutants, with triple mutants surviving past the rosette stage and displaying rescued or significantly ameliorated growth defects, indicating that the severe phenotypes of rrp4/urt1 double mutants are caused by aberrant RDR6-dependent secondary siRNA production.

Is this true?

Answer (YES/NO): YES